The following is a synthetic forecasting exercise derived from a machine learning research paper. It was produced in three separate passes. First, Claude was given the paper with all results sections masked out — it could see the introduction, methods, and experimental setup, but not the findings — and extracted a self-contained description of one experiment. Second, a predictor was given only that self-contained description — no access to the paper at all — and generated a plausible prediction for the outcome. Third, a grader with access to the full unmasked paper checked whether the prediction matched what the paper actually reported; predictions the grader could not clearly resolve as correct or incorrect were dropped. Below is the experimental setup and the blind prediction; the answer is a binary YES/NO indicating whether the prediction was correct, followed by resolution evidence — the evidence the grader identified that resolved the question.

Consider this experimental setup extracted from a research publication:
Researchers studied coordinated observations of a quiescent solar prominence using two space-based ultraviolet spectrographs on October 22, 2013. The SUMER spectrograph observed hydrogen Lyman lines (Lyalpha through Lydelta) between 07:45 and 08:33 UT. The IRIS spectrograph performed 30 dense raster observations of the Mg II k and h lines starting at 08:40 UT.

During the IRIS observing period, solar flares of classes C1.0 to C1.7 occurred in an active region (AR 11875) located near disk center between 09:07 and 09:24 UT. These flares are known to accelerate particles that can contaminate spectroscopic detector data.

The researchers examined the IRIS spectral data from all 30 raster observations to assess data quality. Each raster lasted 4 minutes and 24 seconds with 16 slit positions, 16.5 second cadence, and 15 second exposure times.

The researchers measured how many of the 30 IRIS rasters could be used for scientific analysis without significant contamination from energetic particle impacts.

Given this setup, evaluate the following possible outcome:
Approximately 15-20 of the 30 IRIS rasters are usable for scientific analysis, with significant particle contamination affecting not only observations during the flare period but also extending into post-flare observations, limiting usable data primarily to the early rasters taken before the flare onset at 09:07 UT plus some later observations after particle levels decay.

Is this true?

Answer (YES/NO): NO